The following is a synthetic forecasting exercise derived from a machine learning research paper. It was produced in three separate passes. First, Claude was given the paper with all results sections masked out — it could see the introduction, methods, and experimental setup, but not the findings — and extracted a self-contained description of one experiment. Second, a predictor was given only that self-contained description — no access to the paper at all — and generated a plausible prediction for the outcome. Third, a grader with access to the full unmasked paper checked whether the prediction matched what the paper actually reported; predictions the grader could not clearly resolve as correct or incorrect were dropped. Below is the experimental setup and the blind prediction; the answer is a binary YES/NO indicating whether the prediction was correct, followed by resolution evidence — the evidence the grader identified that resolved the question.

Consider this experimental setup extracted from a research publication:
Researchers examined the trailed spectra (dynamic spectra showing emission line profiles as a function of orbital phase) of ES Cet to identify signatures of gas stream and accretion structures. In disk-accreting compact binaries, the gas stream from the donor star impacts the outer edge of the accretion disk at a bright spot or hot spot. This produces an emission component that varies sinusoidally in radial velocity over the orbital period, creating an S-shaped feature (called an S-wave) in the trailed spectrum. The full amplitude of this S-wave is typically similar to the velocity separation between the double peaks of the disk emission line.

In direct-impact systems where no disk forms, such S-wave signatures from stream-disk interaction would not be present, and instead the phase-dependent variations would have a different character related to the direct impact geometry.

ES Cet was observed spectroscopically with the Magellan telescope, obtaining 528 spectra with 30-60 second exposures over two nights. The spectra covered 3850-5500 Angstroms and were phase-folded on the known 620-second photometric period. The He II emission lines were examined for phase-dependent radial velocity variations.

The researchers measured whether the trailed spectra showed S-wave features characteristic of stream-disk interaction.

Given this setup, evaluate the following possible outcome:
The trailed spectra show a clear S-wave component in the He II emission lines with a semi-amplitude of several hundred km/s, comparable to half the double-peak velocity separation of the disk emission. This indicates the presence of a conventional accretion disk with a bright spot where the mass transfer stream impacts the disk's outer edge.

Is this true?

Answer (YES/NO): YES